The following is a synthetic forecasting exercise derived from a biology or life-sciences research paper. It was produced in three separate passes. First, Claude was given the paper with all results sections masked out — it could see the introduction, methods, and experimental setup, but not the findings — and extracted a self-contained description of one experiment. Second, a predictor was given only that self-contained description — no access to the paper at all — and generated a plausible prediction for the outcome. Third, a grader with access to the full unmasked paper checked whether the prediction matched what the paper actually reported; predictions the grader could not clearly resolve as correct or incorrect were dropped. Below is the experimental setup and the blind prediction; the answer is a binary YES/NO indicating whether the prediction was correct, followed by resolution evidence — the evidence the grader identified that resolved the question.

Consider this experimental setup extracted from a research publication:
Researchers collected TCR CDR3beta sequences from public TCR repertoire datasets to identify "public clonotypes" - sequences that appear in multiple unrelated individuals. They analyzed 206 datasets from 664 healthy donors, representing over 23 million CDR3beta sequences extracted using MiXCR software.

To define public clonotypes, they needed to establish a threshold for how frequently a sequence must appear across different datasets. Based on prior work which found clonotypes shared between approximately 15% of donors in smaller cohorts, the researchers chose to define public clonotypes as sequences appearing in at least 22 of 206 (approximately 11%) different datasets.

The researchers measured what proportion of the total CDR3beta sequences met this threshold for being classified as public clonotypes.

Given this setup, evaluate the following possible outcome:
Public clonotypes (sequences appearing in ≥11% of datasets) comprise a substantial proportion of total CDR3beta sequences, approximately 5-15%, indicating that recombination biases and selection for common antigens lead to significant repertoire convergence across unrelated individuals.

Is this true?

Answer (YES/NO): NO